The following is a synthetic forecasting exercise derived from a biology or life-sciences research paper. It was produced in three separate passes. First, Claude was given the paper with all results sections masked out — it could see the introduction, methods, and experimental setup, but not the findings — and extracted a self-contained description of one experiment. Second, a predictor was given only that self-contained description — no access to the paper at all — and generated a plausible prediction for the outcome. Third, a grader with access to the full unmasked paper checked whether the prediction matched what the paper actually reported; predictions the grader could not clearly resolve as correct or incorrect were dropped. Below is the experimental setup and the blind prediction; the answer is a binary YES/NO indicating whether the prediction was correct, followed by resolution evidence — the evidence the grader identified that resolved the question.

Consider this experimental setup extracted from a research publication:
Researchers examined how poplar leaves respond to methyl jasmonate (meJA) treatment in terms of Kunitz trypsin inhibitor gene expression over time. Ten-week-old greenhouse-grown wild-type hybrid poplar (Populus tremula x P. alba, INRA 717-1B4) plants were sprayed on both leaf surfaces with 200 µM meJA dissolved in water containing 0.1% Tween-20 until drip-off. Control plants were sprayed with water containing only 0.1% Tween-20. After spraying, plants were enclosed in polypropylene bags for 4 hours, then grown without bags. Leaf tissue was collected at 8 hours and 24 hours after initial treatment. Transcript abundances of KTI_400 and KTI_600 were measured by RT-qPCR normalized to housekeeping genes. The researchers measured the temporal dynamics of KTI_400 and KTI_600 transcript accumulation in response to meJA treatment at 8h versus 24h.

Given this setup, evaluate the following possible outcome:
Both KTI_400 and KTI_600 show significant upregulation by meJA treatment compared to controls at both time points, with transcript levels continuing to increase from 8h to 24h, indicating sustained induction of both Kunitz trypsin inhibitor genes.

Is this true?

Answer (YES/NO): NO